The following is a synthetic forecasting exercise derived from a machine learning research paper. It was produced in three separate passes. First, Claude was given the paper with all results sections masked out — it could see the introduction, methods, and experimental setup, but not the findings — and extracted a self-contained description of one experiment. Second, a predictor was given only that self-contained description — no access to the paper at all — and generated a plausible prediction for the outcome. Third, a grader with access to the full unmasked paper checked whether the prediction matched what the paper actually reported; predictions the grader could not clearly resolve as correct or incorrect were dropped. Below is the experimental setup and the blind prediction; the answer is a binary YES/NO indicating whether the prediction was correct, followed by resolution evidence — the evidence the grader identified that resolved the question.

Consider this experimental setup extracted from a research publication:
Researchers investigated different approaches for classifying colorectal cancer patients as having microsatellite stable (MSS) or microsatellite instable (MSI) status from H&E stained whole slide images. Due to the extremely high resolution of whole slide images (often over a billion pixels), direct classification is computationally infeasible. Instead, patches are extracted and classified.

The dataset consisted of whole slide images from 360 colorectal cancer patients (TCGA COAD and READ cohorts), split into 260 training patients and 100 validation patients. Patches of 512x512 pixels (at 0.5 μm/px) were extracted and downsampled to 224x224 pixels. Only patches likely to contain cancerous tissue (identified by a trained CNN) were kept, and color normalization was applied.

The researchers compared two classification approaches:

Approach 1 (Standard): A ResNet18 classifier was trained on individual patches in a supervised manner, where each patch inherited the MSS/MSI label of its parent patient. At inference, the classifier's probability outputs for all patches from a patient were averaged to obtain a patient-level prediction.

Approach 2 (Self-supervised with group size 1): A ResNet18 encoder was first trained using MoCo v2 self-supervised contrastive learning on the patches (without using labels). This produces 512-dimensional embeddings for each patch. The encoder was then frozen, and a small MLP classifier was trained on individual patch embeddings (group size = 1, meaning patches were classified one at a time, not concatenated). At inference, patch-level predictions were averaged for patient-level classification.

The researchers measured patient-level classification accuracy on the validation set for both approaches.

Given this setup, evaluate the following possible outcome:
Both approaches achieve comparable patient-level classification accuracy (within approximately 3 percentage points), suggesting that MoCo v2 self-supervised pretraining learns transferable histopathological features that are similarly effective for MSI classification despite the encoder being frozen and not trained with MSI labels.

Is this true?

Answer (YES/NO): YES